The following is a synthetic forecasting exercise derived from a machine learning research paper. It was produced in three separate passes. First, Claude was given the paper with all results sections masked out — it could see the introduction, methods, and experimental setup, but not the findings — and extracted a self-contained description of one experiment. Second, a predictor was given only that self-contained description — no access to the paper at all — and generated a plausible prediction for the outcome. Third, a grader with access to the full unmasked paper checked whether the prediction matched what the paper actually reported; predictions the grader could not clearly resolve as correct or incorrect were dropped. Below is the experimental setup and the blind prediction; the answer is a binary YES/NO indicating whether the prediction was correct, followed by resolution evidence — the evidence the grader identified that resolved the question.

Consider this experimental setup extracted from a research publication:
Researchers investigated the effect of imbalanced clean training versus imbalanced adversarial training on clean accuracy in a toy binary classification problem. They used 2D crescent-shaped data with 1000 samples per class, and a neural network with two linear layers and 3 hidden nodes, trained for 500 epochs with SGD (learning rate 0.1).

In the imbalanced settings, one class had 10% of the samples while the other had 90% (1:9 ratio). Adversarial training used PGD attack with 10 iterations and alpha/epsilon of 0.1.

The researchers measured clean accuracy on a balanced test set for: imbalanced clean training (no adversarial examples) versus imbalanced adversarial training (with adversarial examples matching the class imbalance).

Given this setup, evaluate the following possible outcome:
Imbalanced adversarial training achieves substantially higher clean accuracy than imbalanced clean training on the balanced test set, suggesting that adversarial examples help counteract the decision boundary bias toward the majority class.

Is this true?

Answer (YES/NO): NO